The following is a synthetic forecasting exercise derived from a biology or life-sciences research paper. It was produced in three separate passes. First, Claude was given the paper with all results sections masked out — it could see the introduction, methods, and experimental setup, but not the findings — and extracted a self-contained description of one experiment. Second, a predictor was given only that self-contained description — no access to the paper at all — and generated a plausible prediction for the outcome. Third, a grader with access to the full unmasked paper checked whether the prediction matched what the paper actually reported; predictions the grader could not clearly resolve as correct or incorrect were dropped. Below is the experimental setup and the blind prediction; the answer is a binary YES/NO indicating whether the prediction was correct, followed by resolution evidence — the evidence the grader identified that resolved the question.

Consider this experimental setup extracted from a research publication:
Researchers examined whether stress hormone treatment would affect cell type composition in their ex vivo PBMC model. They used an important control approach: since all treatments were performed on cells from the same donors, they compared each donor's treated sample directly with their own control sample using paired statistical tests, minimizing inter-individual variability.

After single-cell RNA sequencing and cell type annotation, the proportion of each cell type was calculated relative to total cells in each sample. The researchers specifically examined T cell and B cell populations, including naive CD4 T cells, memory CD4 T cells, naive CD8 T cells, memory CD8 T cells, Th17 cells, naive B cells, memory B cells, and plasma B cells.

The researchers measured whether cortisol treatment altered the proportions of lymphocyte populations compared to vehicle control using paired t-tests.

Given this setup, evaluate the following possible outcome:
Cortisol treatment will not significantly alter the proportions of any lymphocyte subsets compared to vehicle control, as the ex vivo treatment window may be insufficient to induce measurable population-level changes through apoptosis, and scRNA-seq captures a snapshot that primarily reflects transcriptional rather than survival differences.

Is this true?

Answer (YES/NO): NO